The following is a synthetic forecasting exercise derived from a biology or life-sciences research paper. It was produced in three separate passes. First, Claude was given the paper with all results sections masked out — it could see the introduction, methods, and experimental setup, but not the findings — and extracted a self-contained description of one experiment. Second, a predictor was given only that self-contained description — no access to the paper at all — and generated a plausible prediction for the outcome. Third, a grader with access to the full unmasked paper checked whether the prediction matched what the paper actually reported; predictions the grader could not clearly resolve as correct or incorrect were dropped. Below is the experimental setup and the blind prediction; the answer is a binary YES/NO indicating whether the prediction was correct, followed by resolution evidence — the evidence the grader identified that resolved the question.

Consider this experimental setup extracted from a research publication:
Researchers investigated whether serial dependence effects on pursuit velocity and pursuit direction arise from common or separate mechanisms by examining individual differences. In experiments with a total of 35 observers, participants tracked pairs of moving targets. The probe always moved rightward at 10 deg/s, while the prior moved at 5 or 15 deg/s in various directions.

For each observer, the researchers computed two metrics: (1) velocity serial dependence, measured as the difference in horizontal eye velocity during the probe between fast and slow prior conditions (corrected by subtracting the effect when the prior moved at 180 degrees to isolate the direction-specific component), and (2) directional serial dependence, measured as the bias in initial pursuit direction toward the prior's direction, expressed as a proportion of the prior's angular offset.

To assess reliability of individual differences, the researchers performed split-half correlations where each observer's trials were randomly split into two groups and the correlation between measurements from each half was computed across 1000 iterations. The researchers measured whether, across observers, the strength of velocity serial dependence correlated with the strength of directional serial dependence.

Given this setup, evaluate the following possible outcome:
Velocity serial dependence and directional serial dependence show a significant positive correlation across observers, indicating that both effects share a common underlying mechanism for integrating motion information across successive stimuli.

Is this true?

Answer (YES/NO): YES